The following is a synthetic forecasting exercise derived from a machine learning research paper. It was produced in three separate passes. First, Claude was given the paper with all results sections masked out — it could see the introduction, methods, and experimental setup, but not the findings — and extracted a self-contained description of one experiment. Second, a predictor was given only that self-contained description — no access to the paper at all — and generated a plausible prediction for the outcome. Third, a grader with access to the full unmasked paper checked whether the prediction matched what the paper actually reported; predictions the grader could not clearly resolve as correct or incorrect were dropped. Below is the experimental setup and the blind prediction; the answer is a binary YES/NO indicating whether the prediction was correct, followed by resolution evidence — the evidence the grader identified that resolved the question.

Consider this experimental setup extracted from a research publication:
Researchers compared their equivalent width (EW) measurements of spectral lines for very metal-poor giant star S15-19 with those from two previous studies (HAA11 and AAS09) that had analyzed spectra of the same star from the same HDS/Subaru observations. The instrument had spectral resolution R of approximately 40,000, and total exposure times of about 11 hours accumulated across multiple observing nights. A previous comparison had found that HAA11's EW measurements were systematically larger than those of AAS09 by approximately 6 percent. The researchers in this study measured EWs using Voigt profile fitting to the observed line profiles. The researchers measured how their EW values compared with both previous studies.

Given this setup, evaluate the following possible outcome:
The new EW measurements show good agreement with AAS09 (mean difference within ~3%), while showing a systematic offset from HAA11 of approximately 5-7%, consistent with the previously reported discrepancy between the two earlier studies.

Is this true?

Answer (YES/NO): YES